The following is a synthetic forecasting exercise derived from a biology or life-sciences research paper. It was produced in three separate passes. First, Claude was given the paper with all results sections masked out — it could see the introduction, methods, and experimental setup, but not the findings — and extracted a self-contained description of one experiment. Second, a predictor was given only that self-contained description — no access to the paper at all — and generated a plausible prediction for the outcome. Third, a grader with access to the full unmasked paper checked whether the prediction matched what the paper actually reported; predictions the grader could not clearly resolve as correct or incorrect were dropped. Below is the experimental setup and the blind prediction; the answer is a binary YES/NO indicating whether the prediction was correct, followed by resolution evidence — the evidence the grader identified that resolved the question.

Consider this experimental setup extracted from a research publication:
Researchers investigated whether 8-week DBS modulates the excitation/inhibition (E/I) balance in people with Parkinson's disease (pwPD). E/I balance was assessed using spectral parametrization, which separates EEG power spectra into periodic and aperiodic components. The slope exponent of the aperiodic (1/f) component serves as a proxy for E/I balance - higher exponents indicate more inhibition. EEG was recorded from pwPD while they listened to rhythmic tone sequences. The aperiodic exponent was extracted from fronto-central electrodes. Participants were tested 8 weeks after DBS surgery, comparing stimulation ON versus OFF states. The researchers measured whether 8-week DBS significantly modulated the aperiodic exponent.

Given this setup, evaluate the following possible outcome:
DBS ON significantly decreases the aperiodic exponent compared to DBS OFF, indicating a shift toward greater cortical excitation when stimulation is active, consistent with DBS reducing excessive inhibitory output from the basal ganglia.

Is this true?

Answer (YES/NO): NO